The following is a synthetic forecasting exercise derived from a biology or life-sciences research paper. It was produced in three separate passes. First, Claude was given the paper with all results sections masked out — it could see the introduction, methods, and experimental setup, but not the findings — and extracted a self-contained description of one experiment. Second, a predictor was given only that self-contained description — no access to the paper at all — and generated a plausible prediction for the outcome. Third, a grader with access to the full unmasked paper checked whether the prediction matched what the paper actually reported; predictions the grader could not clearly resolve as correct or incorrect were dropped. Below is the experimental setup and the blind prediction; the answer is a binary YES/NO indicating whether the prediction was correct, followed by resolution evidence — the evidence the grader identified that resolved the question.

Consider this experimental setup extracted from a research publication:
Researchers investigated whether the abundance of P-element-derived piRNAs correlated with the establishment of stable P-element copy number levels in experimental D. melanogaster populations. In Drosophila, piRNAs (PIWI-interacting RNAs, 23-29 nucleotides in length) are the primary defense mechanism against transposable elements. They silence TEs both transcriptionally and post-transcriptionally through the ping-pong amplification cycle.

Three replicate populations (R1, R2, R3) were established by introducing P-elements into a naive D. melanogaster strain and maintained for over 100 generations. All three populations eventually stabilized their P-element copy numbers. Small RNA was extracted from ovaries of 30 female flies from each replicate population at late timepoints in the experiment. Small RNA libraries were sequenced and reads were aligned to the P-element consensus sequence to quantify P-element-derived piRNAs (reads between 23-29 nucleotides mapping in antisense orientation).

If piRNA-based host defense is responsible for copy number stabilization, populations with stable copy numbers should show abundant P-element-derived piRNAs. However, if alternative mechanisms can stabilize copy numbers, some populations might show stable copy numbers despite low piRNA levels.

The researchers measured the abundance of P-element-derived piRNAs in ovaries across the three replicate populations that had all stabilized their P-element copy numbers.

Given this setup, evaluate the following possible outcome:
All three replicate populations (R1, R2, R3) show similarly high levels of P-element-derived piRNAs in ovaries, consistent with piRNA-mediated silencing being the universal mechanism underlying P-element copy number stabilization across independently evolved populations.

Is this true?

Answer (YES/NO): NO